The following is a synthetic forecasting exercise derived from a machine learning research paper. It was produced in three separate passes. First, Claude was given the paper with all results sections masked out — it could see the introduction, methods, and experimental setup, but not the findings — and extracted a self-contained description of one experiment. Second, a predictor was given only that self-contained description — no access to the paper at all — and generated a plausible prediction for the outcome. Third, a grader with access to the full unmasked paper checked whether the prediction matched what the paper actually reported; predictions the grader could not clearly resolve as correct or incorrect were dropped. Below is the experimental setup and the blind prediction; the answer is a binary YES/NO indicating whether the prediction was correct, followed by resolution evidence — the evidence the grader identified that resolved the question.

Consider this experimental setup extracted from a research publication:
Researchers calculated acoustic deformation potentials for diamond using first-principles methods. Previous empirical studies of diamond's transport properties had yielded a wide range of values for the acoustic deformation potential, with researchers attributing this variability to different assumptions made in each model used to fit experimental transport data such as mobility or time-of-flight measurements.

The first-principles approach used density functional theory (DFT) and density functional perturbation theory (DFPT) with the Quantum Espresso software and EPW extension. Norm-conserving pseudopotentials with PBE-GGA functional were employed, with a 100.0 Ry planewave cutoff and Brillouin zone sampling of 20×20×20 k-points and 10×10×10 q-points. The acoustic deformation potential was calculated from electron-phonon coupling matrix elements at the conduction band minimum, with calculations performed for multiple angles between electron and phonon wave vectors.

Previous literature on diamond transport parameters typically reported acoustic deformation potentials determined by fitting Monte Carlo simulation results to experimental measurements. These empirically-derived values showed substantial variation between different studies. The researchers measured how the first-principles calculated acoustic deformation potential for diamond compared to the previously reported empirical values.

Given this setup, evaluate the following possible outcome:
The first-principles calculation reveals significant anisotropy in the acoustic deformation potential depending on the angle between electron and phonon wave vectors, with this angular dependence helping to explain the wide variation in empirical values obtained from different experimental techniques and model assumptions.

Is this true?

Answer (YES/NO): NO